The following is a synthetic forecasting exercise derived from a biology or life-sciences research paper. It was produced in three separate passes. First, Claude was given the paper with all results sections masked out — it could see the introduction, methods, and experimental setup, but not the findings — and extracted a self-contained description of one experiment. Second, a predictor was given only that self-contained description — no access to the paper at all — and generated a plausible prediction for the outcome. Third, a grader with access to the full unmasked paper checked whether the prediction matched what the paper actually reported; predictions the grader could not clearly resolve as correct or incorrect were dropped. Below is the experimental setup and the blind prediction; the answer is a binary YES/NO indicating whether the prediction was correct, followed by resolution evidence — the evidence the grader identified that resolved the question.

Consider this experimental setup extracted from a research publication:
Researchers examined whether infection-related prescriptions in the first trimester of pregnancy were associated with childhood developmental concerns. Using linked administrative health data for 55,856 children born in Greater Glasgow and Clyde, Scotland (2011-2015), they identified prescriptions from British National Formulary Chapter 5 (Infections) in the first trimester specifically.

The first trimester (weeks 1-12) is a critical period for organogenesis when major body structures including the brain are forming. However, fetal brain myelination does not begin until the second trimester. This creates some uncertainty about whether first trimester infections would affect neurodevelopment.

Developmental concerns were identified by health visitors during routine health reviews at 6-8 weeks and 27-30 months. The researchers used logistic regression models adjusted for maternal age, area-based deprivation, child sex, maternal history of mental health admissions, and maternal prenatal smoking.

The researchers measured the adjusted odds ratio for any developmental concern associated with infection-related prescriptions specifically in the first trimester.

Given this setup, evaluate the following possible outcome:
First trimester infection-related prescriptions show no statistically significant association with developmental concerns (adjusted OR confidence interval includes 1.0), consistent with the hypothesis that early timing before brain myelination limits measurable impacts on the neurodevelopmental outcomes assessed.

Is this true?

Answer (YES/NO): YES